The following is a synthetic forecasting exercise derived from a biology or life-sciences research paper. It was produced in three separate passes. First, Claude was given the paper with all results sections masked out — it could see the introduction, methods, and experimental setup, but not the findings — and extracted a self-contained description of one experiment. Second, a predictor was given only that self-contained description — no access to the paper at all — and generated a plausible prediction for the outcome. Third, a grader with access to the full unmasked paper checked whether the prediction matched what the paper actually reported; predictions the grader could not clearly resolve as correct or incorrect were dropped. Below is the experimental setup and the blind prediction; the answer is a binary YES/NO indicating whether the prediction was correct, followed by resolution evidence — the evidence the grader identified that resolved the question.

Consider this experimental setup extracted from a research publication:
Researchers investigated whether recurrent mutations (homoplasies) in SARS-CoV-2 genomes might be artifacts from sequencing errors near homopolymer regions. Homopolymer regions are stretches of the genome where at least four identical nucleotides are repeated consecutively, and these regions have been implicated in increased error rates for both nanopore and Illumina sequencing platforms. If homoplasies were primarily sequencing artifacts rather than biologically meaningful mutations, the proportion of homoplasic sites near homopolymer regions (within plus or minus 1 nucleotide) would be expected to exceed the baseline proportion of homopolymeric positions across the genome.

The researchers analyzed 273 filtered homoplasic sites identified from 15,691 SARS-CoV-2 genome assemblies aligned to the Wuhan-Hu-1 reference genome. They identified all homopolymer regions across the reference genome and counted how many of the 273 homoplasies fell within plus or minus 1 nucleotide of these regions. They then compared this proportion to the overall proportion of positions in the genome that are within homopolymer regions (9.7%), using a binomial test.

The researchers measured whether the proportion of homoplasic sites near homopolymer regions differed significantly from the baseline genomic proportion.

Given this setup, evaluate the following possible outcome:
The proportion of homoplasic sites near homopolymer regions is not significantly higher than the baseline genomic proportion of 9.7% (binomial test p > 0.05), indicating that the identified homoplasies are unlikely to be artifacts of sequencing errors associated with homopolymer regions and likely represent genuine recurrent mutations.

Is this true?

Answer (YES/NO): YES